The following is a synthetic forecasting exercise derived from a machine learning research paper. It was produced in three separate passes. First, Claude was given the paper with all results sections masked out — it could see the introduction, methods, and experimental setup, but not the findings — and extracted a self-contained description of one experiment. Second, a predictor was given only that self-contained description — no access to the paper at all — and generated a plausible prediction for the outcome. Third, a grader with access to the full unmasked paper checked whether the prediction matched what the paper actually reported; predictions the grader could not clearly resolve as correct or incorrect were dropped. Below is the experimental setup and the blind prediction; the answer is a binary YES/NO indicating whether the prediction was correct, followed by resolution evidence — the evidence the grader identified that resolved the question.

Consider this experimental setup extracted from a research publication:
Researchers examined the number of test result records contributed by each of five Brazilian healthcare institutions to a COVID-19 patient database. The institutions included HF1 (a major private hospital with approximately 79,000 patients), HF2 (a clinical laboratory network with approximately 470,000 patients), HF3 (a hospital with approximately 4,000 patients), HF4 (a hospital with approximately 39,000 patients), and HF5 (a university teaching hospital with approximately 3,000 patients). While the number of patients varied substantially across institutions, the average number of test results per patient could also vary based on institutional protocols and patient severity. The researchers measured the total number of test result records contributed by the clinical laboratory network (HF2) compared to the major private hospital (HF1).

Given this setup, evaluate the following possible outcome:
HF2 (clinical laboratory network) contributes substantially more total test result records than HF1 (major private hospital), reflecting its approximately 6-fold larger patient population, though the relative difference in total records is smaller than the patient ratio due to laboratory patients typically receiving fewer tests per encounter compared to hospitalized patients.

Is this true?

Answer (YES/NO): YES